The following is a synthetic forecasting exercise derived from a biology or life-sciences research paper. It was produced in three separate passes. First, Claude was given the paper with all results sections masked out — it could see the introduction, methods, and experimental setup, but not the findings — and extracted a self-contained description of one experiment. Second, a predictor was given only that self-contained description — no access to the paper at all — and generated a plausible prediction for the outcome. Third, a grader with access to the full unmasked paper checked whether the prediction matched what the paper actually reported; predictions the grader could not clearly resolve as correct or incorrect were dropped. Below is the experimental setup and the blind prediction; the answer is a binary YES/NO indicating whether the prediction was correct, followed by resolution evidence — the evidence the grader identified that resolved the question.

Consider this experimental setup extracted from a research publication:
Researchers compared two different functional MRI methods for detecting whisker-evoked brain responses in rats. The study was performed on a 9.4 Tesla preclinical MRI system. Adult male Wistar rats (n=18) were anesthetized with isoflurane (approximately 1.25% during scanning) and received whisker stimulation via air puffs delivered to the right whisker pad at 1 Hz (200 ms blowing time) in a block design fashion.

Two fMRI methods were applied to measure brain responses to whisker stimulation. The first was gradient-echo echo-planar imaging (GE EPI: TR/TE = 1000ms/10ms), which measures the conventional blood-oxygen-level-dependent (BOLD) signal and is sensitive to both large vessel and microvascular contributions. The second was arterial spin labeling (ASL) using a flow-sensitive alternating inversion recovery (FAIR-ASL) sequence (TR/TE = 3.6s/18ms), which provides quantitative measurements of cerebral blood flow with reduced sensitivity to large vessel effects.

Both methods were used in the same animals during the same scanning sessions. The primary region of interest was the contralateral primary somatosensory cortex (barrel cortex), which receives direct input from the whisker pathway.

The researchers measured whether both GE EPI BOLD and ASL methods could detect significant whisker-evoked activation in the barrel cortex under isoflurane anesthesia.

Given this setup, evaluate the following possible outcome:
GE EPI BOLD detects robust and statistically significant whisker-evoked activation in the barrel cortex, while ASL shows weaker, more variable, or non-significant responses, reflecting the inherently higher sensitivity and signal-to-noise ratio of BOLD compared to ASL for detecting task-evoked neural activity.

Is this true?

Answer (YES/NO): YES